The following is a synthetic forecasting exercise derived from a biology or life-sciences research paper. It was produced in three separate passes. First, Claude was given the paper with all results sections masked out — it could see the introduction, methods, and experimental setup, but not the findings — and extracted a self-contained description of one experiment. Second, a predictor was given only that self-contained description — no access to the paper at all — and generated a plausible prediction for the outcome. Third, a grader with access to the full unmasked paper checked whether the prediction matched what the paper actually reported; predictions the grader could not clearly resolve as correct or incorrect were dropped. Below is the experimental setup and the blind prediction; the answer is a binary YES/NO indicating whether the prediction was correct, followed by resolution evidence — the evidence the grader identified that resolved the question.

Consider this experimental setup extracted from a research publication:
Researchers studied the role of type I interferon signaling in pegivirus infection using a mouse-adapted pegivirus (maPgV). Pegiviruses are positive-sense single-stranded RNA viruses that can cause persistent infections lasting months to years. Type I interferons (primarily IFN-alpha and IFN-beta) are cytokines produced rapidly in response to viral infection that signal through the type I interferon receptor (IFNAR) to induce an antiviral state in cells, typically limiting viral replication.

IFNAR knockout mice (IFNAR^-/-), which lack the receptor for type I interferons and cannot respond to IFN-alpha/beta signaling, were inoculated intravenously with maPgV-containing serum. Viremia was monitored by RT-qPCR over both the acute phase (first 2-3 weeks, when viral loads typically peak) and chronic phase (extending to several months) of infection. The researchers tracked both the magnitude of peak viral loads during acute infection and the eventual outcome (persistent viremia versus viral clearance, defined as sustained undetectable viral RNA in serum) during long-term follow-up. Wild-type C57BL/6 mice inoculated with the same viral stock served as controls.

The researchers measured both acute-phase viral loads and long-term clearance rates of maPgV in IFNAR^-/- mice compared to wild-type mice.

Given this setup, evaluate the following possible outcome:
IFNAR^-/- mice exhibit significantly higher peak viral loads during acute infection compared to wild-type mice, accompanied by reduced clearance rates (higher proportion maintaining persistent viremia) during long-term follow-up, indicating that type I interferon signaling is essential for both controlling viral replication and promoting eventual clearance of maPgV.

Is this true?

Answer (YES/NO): NO